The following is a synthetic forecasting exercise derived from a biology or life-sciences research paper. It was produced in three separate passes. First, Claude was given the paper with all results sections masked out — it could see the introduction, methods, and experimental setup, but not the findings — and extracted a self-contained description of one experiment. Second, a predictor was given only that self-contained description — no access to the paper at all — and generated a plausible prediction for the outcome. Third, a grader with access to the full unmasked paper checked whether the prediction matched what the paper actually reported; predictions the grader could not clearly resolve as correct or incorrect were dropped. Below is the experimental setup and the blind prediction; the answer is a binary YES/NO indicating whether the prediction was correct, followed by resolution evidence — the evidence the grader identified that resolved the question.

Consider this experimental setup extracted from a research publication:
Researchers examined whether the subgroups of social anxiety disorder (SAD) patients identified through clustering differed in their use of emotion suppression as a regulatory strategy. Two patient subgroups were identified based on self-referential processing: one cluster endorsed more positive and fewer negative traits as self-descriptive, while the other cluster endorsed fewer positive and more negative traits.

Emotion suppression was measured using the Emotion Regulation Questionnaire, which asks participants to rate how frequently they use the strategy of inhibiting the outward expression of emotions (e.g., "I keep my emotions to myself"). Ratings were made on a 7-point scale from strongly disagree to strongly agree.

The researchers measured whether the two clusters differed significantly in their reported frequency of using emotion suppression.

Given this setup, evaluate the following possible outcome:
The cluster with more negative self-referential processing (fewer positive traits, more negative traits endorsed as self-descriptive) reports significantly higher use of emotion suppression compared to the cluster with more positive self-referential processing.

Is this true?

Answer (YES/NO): NO